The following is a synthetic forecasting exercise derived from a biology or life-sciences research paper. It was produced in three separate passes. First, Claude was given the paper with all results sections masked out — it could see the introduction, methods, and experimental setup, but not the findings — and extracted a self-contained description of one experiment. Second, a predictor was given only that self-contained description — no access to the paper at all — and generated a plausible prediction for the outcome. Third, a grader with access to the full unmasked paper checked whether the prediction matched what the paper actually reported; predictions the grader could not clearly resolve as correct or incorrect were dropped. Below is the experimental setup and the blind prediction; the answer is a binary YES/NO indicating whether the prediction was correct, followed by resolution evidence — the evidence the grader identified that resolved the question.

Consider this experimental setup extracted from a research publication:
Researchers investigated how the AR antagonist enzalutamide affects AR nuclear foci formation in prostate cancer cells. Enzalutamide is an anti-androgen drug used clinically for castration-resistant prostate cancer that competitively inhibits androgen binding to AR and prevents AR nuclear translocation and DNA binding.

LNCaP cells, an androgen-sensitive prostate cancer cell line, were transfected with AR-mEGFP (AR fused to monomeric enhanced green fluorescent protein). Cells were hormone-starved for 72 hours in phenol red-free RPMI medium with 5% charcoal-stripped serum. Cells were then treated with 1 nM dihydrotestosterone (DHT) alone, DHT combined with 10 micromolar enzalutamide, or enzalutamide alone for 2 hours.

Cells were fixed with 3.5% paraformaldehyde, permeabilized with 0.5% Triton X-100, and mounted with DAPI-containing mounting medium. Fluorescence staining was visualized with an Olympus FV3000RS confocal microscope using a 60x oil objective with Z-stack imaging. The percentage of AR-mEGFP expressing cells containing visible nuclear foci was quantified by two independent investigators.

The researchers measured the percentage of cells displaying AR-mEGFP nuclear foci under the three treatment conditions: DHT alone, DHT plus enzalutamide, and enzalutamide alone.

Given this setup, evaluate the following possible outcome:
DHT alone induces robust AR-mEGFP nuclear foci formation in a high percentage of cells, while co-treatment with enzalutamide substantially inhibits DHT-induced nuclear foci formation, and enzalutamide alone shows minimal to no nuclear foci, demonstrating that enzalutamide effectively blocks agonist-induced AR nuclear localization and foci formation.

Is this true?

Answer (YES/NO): YES